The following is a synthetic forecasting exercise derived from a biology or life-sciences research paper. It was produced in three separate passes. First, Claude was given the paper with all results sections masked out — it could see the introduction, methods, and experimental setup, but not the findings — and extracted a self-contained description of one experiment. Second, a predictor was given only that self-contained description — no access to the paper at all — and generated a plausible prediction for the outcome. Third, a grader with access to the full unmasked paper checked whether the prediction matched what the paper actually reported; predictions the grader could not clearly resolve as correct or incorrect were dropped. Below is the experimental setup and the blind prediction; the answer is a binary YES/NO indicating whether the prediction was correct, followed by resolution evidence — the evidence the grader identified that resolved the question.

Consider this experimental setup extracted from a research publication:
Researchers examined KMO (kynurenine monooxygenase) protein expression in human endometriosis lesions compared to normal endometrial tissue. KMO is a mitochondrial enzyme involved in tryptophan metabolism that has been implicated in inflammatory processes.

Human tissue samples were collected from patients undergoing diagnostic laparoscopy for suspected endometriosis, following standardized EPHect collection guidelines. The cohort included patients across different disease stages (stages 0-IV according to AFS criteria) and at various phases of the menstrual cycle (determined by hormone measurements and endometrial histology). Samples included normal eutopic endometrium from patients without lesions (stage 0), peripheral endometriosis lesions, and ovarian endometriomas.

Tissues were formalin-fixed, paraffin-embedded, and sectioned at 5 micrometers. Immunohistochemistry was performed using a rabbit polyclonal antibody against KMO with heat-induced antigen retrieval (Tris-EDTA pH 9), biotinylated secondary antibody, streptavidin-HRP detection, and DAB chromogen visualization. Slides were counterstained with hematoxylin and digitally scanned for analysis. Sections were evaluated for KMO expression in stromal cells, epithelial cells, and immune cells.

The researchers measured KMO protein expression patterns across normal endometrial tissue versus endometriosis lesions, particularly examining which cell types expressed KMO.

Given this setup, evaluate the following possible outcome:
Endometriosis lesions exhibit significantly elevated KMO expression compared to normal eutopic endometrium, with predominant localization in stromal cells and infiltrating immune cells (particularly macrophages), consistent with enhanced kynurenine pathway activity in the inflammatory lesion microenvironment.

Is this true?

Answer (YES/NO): NO